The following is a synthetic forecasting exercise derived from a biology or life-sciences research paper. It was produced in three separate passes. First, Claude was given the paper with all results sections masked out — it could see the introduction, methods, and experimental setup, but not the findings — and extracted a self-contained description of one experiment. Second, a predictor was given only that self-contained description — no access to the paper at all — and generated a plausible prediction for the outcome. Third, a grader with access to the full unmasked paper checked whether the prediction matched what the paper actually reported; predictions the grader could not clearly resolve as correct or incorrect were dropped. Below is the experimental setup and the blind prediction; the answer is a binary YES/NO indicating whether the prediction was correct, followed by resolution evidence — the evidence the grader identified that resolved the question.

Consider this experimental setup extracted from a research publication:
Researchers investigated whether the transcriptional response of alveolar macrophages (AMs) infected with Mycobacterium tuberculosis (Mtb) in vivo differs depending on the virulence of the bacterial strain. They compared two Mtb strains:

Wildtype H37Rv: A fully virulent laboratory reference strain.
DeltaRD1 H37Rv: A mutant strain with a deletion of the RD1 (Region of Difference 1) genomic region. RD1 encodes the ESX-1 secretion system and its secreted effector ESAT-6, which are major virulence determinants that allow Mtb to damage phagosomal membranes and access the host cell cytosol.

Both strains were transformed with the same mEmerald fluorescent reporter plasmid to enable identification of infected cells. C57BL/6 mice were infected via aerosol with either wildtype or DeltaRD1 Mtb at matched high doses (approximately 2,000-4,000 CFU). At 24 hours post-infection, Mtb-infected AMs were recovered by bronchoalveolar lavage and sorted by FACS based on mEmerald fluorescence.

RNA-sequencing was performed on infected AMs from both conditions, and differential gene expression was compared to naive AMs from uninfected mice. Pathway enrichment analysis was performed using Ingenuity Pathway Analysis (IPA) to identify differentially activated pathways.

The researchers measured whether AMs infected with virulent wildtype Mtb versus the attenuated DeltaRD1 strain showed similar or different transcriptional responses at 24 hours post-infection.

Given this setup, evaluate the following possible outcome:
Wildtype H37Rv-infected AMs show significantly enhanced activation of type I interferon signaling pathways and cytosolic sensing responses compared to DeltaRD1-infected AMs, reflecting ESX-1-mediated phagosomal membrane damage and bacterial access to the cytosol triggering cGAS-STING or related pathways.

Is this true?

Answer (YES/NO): NO